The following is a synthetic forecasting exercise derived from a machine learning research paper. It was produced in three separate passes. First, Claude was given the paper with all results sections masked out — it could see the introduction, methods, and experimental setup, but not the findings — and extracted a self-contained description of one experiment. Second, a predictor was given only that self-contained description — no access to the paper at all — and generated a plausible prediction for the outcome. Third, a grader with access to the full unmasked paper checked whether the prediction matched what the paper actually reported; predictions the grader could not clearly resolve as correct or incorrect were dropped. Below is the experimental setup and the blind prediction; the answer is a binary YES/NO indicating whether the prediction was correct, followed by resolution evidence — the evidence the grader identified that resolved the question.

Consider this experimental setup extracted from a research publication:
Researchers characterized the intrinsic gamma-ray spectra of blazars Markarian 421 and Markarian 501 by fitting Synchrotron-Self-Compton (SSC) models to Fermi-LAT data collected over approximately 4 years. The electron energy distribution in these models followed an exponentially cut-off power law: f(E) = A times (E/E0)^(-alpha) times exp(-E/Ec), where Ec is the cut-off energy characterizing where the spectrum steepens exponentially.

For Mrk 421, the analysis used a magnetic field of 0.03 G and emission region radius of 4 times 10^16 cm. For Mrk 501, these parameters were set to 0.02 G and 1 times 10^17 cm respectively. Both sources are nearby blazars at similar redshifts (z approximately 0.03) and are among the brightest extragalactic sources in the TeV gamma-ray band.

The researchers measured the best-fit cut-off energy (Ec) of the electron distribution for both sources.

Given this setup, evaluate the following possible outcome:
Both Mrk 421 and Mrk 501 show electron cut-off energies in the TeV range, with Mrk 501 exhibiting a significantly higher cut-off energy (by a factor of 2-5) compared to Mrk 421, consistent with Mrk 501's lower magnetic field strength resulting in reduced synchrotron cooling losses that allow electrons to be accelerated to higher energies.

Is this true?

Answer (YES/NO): NO